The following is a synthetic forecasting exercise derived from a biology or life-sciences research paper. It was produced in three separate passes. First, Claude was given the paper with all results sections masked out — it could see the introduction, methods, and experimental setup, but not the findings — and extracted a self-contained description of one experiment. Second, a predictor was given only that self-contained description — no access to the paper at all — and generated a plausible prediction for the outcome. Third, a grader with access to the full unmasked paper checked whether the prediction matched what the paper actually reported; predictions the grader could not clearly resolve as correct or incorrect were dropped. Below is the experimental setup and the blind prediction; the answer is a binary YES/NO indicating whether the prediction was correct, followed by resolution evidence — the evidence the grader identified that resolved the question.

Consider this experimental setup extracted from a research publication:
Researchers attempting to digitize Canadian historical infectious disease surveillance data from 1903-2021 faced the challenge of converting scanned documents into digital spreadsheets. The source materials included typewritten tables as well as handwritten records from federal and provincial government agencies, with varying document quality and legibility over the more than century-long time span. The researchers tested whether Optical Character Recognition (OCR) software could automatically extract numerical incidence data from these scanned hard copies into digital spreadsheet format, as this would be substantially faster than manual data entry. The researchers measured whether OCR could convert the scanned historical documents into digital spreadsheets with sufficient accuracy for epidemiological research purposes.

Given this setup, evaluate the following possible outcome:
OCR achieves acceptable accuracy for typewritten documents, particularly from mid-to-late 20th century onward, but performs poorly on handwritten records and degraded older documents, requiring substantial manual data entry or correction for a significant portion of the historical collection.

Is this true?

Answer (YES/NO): NO